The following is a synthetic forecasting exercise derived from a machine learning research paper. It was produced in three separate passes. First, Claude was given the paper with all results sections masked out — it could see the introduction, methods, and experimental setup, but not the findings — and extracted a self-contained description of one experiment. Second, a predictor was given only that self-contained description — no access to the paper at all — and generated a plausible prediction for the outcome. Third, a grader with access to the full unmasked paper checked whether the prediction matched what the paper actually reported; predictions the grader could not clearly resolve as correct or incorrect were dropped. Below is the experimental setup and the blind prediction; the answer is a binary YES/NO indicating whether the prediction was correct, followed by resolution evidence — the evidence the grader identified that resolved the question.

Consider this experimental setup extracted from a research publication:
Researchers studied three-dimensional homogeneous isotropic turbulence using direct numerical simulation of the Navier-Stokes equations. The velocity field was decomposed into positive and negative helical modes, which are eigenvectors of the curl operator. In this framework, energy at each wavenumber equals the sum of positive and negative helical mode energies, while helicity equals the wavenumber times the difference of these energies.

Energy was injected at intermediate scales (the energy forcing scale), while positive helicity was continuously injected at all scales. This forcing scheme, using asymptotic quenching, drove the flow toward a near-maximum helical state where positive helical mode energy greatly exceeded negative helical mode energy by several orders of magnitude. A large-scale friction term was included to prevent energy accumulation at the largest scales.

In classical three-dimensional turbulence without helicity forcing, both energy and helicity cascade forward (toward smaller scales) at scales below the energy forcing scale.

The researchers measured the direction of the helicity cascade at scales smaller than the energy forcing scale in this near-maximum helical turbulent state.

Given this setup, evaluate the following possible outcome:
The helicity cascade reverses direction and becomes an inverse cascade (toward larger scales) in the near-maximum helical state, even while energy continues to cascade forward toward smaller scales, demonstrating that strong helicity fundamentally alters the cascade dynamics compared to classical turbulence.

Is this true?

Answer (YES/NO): NO